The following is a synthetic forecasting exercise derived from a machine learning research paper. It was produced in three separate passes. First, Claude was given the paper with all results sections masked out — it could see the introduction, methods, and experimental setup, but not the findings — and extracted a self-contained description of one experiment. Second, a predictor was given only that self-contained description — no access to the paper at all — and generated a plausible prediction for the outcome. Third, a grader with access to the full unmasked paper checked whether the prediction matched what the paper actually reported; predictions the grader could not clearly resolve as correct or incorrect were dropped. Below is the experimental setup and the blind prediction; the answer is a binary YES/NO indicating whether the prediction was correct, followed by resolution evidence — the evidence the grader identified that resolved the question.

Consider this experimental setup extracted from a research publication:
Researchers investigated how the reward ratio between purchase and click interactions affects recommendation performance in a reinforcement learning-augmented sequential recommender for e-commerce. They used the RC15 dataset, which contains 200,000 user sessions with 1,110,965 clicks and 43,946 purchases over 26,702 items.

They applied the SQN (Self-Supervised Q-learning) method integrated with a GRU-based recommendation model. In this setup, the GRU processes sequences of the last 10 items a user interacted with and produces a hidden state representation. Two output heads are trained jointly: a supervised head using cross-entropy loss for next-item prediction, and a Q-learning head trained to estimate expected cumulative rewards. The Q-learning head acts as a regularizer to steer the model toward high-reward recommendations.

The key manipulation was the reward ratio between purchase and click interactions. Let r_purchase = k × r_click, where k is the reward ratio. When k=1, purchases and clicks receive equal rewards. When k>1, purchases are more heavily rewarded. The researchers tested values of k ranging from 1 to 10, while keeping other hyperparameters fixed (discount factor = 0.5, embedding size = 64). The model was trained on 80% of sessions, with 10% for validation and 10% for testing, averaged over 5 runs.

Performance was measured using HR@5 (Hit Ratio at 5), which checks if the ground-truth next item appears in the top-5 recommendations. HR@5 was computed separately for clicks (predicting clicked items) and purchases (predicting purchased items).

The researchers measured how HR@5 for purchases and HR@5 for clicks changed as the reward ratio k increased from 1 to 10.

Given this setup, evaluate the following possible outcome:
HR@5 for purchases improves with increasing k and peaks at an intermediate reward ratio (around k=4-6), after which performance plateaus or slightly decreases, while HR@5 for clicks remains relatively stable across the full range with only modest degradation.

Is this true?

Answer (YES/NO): NO